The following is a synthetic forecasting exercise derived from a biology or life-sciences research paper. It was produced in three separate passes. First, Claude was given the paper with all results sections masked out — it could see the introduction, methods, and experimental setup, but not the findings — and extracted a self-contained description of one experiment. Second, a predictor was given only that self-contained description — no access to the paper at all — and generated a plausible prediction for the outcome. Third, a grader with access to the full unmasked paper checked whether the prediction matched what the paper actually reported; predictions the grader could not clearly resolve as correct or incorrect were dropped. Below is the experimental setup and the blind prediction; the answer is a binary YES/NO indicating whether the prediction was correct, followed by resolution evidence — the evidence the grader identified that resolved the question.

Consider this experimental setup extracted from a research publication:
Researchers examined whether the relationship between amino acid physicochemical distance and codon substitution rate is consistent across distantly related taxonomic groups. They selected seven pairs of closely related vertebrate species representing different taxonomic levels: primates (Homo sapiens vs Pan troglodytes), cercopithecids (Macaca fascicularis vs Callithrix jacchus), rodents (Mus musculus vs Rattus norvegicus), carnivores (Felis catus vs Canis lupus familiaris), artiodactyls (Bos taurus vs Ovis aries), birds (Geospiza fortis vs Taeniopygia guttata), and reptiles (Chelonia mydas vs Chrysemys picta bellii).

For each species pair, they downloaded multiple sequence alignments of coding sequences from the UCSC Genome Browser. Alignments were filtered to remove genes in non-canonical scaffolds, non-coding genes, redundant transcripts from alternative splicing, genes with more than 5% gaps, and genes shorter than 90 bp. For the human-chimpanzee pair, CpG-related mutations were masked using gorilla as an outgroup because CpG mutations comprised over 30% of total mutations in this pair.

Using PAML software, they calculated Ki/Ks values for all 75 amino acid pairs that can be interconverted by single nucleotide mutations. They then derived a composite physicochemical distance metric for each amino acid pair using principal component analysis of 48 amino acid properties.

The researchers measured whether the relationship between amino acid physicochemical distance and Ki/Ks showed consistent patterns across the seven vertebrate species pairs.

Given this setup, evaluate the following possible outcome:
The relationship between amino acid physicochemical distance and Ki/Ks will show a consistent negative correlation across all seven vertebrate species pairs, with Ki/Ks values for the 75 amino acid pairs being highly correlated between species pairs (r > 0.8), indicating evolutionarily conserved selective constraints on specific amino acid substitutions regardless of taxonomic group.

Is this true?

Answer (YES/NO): NO